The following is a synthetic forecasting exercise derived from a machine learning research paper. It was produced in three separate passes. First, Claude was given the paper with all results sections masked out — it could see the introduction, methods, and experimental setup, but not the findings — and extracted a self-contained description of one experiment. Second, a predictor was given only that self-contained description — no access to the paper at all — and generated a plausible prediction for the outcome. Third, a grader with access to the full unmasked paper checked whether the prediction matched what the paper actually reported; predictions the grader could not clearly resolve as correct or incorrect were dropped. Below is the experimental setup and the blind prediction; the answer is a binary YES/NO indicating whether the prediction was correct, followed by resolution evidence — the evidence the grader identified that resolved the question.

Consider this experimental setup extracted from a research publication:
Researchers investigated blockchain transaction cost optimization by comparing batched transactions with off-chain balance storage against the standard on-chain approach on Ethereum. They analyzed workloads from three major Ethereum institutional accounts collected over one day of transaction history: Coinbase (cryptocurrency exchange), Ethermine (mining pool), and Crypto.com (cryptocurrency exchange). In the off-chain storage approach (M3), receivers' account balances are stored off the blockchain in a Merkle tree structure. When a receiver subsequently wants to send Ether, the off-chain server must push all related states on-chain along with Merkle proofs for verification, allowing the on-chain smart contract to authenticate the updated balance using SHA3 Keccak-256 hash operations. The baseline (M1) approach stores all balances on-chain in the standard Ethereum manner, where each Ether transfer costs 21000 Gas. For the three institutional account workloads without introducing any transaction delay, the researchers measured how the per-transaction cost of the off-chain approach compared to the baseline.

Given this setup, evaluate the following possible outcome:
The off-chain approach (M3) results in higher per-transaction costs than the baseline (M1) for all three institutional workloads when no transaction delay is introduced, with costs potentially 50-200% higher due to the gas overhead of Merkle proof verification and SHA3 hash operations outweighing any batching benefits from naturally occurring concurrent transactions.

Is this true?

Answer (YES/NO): YES